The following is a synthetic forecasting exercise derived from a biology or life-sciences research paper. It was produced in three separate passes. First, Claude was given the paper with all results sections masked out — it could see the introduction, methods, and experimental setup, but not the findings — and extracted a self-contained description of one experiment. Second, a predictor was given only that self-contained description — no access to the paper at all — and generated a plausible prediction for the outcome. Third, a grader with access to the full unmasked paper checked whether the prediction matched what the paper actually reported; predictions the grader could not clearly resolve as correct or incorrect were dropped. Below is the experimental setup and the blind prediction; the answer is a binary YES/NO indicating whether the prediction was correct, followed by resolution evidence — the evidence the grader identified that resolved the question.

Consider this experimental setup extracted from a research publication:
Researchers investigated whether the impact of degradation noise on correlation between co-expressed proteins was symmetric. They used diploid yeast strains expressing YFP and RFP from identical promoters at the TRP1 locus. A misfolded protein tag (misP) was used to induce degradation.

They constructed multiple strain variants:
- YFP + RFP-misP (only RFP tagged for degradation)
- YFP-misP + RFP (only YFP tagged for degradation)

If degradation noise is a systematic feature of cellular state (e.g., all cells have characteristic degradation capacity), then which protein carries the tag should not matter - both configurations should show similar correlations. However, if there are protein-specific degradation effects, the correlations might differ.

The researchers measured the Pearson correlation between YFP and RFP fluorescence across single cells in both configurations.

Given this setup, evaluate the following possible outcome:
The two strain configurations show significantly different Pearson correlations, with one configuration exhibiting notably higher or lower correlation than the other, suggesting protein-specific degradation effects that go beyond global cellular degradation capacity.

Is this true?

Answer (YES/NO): NO